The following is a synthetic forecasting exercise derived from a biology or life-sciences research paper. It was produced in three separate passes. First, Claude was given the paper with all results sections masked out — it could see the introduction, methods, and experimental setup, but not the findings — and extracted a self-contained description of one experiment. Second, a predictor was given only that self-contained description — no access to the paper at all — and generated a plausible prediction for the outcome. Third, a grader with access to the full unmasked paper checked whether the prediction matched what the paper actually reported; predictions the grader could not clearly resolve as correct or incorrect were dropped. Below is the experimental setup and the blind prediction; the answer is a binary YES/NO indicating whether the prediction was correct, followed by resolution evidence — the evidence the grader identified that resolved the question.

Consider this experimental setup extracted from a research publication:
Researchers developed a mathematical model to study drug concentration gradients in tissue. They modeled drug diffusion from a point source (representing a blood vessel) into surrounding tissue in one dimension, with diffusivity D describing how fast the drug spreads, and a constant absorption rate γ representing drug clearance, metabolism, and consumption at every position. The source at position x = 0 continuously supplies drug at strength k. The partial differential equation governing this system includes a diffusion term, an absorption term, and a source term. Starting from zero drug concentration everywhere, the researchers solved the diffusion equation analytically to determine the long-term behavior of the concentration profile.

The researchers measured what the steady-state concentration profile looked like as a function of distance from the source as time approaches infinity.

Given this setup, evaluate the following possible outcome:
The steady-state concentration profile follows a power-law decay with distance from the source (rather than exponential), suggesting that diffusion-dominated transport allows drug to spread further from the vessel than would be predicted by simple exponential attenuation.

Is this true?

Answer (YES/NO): NO